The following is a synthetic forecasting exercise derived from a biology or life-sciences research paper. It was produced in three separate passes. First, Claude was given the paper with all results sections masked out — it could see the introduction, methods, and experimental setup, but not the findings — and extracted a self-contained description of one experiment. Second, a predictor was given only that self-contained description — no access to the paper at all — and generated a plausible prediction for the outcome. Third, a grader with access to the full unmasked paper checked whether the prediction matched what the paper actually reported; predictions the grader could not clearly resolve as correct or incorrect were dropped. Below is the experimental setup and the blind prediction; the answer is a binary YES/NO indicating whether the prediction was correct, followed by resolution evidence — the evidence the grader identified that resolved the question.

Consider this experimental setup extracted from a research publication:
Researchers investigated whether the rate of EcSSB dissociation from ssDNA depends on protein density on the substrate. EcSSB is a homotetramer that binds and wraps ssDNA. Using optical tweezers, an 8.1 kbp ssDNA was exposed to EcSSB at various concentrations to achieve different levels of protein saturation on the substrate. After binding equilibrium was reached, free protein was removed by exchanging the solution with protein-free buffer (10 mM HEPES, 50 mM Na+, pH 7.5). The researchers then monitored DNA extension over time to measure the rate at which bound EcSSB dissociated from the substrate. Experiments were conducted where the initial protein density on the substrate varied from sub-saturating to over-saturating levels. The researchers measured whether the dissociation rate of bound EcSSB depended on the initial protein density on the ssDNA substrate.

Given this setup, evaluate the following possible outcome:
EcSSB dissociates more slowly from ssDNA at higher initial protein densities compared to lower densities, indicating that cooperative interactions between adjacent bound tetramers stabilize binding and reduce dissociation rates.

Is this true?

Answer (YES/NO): NO